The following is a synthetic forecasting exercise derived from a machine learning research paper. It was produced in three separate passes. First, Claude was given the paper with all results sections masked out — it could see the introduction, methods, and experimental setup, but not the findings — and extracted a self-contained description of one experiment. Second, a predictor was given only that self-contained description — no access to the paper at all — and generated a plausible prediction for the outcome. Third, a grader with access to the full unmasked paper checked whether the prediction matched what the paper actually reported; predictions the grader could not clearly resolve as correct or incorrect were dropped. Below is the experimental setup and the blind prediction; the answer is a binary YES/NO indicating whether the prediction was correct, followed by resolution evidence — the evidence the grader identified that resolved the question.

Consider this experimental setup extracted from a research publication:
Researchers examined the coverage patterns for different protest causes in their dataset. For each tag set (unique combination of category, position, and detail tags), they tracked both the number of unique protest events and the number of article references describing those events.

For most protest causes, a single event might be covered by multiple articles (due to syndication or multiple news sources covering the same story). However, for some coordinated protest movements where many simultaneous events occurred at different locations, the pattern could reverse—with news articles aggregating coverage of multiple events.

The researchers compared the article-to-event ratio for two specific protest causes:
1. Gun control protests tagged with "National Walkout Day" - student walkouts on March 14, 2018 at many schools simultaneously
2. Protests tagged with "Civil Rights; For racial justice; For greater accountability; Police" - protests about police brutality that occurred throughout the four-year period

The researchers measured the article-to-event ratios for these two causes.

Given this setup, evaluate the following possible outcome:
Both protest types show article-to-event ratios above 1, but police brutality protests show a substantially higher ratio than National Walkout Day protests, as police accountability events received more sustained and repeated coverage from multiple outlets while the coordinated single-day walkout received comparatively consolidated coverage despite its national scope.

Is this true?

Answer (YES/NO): NO